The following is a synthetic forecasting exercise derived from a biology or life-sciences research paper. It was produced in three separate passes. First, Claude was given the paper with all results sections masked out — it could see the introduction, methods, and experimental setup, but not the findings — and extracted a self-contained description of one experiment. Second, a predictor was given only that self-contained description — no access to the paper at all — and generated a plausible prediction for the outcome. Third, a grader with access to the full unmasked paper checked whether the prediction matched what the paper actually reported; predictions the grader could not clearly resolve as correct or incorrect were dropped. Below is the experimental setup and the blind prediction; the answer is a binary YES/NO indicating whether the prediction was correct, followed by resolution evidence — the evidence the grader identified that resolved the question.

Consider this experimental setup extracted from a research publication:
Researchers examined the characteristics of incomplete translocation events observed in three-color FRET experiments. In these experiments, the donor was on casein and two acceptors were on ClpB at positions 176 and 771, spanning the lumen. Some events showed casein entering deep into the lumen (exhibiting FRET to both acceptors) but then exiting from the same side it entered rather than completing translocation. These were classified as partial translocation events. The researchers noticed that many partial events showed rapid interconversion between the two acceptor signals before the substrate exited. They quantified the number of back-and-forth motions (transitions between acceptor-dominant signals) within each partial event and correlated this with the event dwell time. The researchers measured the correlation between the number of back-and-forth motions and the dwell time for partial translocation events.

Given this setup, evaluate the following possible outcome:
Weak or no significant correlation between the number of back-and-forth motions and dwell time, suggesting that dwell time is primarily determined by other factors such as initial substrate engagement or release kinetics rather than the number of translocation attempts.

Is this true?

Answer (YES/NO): NO